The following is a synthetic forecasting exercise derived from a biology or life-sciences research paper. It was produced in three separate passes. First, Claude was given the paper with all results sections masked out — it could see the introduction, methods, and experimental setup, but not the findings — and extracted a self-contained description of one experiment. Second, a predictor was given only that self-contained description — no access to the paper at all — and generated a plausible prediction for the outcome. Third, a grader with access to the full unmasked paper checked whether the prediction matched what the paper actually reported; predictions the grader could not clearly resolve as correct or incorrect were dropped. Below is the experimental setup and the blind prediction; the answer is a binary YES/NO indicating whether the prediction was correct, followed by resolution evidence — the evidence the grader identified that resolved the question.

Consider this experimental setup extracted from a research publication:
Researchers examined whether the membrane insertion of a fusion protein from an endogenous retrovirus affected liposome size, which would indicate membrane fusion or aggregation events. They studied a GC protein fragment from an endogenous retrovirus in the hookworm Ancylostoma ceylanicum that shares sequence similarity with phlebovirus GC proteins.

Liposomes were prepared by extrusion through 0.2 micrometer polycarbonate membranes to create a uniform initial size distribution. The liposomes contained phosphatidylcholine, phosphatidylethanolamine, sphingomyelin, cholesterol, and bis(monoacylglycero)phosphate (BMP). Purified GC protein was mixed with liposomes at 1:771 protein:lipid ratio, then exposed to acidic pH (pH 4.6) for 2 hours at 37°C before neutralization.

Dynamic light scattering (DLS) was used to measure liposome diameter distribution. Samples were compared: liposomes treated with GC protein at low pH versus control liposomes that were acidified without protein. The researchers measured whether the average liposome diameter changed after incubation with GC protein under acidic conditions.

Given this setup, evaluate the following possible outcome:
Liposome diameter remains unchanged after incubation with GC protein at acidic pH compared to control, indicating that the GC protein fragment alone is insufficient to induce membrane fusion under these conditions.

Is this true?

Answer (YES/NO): NO